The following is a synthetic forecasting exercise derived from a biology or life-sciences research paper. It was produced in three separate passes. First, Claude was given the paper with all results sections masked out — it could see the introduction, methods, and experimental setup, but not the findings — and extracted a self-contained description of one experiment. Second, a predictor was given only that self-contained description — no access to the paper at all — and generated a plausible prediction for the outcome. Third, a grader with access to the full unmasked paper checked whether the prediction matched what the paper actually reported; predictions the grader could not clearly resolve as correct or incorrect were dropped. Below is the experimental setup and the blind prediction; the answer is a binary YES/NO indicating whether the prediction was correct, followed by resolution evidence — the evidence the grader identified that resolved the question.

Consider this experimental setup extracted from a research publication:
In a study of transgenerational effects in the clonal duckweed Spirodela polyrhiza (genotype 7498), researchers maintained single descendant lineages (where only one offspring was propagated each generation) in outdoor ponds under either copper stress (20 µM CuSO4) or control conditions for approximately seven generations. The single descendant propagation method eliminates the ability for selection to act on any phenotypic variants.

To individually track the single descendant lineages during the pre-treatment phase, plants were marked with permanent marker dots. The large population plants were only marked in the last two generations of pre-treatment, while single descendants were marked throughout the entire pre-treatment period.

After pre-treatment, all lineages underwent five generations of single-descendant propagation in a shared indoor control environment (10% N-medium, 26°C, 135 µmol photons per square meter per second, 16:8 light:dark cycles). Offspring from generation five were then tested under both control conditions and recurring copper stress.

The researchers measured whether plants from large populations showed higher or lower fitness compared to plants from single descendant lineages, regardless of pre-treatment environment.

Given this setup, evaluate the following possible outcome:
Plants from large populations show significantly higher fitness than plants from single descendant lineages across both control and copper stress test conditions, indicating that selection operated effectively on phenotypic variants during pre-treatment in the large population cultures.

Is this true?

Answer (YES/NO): NO